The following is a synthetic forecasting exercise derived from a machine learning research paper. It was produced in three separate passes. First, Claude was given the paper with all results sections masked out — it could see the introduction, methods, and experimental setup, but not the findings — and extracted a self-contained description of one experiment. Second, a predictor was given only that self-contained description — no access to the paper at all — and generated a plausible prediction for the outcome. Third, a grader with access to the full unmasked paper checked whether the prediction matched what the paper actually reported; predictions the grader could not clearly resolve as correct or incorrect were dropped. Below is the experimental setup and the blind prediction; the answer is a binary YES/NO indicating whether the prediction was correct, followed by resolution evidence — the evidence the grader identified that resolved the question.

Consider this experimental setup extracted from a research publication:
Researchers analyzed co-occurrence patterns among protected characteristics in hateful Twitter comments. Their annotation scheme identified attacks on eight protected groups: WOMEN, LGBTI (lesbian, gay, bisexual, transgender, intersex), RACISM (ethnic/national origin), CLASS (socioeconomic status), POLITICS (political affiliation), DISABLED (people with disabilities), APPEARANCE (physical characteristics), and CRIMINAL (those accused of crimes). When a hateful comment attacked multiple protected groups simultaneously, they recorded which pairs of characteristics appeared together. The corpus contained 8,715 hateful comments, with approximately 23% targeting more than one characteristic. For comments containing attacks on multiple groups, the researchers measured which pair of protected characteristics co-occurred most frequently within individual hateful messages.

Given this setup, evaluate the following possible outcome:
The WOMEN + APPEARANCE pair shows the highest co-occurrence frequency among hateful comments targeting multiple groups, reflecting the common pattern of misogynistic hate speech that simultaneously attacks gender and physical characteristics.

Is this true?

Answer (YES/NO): YES